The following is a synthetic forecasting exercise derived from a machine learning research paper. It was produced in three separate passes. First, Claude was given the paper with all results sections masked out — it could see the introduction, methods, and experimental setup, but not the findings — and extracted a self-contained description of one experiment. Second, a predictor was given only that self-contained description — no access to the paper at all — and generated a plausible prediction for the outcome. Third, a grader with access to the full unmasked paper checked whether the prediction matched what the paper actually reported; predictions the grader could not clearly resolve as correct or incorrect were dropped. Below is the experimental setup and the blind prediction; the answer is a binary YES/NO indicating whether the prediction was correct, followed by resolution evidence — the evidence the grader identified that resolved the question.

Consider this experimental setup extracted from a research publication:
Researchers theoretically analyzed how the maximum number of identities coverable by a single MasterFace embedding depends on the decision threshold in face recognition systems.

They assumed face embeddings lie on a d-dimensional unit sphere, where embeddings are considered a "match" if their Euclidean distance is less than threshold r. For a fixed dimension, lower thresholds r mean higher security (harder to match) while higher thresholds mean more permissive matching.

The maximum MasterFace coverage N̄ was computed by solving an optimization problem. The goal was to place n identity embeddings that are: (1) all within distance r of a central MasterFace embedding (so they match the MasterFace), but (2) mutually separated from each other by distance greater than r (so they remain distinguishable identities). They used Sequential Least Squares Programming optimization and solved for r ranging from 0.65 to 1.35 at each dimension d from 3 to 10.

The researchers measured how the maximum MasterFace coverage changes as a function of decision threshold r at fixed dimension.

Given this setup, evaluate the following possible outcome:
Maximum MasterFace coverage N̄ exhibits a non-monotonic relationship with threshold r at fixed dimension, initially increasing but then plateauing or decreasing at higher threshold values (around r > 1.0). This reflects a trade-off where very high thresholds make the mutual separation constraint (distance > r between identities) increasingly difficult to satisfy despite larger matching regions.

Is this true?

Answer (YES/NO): NO